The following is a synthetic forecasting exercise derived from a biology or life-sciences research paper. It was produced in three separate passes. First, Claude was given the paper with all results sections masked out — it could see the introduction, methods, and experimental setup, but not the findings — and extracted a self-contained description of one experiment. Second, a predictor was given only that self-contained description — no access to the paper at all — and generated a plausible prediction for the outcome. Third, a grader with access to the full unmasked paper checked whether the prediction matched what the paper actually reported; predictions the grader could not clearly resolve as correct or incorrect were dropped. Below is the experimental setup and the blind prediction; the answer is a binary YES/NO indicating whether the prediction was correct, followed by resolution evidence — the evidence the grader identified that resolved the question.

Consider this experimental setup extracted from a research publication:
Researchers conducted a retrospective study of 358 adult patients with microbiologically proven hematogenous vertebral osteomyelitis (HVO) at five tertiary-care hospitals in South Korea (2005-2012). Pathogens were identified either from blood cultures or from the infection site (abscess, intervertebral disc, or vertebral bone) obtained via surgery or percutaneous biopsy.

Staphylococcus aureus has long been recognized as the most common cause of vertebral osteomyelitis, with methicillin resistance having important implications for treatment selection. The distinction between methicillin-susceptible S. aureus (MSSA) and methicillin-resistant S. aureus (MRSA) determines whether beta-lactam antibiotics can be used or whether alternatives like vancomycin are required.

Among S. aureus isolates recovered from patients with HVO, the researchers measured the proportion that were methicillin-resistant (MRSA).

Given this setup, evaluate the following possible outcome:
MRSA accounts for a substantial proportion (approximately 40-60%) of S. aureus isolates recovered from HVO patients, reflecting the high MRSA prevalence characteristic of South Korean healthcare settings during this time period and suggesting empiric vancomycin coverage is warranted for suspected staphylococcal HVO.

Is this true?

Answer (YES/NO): YES